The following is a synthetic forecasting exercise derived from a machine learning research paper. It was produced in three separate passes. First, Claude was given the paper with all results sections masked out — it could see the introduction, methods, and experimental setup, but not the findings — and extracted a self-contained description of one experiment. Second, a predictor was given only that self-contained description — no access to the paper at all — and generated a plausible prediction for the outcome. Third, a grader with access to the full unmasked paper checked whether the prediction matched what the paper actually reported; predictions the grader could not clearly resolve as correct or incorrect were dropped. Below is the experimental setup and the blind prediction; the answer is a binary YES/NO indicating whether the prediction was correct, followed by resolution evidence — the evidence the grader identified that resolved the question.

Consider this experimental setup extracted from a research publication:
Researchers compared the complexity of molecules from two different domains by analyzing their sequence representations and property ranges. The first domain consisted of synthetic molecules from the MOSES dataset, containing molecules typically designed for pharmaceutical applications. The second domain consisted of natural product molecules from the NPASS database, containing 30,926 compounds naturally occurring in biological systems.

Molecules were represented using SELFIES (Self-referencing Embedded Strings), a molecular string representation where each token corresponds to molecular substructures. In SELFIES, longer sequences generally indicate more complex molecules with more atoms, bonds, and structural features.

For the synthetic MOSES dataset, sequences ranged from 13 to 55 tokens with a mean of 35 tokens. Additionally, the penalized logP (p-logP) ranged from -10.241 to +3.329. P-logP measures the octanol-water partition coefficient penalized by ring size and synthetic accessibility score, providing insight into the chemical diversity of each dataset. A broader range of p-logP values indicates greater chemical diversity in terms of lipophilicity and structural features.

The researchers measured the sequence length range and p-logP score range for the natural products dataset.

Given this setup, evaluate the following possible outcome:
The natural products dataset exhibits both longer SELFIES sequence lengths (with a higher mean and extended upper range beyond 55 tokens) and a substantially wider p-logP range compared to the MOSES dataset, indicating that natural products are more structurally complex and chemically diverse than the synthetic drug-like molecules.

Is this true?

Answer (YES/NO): YES